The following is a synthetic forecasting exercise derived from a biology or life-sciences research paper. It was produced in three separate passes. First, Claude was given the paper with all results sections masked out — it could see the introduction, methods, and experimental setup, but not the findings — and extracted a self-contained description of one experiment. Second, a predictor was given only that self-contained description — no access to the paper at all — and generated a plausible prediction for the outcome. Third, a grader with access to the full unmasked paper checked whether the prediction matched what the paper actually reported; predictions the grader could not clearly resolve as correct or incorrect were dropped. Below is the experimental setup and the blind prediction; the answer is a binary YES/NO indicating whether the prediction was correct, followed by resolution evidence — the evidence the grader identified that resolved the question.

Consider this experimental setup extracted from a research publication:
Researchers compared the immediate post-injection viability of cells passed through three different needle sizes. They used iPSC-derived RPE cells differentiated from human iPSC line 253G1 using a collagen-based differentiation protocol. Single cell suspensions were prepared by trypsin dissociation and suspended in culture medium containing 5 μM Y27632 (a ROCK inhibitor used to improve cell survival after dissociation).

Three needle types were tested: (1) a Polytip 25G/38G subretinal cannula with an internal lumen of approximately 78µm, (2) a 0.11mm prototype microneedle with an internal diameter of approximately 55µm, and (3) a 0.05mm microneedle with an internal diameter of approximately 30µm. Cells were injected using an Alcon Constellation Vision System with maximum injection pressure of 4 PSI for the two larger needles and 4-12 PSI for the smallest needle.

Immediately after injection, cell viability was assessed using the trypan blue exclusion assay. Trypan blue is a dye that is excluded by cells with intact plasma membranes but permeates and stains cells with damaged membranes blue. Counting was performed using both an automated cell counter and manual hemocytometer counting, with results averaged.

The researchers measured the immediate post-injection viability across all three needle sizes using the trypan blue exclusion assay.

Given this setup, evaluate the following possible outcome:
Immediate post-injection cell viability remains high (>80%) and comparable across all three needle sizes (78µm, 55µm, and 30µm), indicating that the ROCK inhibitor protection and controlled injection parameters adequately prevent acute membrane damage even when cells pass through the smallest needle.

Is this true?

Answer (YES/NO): YES